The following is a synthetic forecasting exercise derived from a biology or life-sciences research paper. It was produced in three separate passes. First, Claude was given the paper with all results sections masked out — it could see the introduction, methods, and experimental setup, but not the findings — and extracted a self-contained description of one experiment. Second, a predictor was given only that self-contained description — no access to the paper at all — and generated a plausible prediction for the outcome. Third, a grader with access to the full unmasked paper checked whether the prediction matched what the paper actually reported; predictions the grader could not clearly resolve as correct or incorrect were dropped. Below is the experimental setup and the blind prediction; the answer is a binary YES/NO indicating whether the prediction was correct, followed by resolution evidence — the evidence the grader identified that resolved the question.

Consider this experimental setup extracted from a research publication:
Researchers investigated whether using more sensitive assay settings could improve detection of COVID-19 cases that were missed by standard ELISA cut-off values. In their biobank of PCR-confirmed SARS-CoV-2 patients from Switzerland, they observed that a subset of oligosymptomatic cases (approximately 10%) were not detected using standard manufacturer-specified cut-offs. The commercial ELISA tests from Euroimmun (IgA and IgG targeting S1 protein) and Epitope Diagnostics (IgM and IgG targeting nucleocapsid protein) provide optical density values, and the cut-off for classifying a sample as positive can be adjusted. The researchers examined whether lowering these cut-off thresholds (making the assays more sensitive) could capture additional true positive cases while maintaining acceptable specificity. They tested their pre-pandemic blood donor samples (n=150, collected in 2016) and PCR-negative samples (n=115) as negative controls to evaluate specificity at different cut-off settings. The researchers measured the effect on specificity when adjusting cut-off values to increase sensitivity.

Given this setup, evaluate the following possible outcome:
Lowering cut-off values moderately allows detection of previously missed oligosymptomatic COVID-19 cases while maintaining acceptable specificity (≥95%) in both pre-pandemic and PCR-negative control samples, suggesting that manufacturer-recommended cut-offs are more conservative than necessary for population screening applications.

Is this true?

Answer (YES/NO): NO